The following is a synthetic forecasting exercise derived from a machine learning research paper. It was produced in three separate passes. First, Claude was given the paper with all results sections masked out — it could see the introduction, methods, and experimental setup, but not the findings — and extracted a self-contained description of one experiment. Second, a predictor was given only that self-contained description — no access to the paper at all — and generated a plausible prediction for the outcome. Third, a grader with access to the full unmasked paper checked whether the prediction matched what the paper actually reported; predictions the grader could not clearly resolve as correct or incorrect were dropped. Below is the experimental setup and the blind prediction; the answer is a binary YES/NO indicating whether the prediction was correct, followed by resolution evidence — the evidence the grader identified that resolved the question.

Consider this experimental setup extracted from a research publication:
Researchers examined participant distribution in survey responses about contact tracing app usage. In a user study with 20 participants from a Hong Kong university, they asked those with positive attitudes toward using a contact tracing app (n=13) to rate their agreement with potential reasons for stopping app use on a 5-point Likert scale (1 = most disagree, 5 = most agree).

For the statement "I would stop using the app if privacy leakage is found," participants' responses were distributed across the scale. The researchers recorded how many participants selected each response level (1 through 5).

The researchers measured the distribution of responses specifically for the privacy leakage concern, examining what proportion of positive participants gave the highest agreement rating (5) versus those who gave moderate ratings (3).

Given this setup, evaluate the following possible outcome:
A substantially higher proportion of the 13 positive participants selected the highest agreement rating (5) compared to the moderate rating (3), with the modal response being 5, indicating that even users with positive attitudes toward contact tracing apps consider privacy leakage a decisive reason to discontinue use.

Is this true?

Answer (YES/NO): YES